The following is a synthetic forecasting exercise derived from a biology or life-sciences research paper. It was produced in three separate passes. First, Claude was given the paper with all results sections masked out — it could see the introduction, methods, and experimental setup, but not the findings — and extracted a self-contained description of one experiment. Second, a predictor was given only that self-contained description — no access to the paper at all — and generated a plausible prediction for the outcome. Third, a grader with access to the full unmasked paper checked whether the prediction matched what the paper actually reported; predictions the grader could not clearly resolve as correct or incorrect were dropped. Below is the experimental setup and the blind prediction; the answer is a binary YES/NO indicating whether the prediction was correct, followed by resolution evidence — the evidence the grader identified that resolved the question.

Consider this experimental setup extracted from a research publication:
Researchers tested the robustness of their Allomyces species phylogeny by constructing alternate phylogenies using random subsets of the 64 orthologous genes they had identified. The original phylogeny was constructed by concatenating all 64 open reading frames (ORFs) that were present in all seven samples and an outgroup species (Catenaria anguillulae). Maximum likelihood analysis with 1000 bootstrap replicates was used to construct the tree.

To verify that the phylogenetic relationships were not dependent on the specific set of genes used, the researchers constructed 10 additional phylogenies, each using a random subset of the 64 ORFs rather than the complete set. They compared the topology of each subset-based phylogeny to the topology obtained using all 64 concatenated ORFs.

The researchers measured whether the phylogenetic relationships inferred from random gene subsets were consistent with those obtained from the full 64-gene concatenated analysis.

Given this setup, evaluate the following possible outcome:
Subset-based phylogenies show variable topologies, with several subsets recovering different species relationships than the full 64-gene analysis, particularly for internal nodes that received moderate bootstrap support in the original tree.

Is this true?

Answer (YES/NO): NO